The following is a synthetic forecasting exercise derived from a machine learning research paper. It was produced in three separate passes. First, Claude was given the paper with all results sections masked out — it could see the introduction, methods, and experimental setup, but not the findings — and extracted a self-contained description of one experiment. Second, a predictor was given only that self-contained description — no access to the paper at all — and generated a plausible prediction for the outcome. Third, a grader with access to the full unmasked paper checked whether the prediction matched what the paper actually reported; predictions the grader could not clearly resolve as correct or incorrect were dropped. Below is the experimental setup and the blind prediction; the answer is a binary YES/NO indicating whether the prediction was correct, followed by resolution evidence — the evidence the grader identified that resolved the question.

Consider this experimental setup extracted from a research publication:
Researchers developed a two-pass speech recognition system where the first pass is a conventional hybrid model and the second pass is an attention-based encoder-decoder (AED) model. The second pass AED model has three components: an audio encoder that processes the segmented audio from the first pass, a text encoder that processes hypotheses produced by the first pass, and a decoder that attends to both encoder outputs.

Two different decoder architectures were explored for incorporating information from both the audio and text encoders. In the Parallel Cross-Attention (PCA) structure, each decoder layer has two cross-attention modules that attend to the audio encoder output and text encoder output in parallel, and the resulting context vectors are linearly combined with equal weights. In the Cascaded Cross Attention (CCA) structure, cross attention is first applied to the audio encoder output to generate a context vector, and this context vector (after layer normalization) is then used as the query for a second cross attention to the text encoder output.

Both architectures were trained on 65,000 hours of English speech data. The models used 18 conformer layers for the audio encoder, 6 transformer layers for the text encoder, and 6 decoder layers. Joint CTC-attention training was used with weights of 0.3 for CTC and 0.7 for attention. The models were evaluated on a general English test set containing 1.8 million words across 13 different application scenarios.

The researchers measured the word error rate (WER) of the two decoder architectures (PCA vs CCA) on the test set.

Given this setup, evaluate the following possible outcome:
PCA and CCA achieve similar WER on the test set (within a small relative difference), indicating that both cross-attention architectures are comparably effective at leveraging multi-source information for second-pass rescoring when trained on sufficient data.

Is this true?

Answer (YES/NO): YES